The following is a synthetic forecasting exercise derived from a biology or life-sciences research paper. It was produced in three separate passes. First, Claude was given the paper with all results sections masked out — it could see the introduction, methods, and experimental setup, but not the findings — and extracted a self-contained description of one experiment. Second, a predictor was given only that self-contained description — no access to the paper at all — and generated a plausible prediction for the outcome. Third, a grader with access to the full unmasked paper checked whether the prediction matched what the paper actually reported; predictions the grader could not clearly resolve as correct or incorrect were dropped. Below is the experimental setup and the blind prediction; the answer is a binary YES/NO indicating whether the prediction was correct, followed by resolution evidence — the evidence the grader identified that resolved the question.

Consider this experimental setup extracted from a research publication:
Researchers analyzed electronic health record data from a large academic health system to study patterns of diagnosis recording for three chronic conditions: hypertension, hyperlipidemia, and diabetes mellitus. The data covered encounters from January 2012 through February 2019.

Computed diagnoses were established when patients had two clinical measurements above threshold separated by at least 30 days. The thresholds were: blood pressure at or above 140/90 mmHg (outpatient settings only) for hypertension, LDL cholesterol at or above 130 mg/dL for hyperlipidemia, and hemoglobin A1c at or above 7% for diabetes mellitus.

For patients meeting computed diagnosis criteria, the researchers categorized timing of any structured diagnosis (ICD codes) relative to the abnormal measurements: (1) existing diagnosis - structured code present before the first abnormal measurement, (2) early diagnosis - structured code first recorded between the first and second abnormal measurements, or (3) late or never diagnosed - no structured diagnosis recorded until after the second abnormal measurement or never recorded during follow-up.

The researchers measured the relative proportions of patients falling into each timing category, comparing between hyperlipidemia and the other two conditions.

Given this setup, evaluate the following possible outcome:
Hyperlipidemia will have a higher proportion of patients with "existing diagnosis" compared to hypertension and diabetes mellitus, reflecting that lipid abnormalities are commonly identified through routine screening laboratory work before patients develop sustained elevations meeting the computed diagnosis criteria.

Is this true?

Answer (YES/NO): NO